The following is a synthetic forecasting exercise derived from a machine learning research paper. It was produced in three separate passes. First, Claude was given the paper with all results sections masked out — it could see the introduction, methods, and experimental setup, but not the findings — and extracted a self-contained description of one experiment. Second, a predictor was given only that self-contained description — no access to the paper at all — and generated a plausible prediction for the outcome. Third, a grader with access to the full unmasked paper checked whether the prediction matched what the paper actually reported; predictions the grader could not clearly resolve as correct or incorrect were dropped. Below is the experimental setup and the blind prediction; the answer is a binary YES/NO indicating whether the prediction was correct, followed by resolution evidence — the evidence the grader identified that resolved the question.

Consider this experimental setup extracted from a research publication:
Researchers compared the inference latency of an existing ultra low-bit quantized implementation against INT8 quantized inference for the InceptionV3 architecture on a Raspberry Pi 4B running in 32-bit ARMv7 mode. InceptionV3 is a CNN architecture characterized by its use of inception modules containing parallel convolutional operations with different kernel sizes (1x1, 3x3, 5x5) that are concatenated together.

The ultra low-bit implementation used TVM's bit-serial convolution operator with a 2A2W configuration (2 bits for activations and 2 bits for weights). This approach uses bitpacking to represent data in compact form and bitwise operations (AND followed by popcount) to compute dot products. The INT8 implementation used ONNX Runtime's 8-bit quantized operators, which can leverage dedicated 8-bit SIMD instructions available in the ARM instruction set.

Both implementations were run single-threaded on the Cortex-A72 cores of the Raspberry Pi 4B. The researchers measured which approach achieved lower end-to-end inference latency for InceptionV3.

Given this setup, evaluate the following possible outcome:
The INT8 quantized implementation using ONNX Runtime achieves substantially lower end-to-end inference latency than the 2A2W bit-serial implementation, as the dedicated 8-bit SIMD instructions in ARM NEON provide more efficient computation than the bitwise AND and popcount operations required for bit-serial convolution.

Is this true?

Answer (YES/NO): YES